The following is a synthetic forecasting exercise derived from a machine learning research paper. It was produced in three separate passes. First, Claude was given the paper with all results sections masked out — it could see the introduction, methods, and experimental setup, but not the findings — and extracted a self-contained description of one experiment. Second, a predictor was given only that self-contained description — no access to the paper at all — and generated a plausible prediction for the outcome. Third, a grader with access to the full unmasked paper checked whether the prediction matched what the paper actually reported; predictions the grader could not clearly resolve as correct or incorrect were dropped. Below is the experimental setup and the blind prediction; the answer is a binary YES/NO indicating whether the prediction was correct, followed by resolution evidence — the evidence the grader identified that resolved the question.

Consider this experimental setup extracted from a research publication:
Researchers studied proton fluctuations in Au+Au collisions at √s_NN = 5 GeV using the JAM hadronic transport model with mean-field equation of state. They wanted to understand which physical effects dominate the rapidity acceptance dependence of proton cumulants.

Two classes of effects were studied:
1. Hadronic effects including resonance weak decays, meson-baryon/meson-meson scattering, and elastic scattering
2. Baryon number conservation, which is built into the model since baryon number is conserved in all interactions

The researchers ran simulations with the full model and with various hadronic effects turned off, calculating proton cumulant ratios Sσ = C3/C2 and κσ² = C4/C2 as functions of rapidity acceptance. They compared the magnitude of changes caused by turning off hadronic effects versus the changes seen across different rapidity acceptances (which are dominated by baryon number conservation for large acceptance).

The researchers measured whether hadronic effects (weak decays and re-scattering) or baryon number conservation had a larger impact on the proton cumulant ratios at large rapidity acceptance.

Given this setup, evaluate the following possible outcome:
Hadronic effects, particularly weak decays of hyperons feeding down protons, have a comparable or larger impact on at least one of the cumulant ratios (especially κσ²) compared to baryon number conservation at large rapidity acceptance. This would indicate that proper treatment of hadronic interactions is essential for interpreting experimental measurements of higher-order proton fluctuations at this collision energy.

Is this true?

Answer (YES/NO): NO